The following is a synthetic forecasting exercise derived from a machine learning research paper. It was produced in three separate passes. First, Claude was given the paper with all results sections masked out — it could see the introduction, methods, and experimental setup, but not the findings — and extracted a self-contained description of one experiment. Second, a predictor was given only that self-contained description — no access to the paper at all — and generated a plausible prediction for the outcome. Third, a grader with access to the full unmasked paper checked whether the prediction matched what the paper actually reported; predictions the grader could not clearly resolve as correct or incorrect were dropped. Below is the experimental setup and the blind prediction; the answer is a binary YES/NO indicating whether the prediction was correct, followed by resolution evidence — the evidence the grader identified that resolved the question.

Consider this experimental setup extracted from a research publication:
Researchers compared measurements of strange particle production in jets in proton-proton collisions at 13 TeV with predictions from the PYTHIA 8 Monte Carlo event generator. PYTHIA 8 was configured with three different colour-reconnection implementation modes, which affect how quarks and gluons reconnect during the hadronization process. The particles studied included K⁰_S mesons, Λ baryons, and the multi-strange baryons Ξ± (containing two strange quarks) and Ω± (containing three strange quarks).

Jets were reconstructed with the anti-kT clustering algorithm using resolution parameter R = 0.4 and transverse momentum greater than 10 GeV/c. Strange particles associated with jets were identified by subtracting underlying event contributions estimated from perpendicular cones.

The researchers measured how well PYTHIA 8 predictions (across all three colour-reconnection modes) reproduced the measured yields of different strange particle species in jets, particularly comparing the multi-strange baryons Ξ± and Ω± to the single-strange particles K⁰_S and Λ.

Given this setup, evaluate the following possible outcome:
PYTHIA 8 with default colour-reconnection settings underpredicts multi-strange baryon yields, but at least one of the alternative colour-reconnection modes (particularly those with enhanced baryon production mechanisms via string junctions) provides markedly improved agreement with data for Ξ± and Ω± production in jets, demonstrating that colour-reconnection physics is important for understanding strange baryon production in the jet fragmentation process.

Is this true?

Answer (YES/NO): NO